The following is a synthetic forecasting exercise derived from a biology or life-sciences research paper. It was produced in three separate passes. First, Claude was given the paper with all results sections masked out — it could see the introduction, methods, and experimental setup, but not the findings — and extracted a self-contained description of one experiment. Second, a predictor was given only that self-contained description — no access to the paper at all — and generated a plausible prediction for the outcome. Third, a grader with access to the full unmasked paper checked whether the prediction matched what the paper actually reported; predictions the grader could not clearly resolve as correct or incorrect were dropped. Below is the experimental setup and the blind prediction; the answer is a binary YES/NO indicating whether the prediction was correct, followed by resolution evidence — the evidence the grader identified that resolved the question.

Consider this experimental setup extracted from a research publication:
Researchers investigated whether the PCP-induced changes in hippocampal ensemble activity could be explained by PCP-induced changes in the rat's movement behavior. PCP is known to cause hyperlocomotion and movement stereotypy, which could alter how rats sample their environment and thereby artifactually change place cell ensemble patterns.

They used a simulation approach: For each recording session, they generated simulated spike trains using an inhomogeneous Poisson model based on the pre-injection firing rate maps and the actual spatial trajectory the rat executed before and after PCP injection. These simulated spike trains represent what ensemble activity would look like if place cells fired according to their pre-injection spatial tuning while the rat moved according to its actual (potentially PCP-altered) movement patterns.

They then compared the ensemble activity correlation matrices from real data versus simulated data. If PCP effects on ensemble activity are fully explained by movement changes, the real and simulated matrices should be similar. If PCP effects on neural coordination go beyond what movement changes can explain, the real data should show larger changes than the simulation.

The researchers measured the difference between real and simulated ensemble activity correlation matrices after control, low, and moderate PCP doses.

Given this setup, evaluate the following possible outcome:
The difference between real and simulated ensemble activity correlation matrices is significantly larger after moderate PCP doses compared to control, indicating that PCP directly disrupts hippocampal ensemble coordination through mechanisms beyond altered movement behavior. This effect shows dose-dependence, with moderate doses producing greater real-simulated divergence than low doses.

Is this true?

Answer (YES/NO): YES